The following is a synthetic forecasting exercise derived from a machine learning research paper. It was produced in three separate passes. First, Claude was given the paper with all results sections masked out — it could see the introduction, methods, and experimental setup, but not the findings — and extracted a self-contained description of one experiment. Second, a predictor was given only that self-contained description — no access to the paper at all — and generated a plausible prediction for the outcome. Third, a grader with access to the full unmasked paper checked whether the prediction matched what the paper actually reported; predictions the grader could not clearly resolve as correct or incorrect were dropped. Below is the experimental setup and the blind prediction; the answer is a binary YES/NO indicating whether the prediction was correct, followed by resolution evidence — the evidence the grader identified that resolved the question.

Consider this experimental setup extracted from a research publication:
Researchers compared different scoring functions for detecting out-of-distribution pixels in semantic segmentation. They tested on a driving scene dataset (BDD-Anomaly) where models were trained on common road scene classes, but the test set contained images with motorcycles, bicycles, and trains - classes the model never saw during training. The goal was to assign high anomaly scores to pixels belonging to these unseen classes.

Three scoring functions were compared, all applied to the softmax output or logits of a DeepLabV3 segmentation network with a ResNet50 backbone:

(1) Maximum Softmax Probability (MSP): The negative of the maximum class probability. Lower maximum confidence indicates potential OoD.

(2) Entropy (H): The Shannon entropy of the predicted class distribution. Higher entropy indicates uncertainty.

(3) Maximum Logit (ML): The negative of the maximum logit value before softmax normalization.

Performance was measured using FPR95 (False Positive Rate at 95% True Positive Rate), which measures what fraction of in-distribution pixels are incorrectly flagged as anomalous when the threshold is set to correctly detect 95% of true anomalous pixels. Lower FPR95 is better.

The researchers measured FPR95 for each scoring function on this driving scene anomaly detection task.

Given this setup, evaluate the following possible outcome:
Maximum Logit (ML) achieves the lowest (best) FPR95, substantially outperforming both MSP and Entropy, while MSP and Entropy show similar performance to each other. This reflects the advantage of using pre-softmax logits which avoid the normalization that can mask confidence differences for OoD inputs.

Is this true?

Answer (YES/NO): NO